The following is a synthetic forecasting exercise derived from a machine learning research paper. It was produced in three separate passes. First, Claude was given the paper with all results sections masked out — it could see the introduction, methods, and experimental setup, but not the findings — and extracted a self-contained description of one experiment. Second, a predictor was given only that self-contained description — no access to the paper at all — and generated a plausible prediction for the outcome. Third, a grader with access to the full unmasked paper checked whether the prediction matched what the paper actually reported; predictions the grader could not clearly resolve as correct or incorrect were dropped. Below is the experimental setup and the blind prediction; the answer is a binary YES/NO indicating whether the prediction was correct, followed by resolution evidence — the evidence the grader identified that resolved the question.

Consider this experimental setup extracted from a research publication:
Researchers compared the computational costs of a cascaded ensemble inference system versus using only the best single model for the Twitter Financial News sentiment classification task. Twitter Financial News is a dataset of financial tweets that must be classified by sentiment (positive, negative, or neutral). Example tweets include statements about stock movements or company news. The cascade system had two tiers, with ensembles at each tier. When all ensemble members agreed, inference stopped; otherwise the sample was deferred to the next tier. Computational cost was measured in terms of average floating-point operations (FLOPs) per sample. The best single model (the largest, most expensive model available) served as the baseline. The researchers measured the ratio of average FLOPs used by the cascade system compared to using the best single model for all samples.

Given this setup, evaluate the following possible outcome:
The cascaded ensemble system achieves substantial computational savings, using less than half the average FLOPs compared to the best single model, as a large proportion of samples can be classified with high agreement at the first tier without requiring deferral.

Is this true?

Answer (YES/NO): NO